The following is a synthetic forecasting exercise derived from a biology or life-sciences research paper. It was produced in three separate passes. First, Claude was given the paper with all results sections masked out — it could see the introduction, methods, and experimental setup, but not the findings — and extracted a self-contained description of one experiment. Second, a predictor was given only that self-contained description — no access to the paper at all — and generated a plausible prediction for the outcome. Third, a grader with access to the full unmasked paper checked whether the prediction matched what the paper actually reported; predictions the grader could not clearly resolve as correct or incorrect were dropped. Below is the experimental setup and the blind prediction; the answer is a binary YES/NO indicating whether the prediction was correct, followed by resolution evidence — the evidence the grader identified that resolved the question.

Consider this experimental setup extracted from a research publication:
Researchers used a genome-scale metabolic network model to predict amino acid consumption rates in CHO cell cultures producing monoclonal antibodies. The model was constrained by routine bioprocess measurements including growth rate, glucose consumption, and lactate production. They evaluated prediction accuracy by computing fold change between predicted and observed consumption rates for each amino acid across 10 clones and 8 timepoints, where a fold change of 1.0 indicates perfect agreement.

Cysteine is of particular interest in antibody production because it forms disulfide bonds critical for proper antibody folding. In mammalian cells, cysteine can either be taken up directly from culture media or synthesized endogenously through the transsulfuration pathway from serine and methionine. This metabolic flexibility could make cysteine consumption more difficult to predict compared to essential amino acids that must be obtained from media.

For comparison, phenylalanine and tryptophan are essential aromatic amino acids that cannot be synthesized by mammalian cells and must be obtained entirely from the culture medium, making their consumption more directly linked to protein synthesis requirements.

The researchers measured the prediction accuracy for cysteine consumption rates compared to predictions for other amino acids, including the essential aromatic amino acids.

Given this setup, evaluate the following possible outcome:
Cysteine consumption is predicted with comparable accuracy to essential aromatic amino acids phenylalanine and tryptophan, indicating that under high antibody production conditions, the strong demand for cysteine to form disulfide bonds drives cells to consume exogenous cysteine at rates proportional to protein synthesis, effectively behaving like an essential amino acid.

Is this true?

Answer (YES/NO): YES